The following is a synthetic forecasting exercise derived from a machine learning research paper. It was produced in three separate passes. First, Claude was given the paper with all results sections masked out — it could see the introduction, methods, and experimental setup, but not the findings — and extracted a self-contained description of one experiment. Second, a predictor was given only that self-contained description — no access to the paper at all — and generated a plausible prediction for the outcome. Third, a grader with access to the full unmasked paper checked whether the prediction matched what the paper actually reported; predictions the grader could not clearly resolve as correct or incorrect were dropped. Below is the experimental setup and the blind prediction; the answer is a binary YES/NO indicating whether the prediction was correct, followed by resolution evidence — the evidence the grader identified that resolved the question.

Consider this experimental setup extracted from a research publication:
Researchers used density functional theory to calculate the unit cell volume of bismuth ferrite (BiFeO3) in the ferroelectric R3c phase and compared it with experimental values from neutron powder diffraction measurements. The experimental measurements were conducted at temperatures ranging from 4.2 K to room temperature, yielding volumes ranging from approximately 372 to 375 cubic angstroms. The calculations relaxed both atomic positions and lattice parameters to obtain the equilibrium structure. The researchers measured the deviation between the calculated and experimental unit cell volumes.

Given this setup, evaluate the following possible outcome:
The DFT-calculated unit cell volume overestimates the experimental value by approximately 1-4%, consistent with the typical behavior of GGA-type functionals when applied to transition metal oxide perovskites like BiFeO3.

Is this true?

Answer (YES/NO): NO